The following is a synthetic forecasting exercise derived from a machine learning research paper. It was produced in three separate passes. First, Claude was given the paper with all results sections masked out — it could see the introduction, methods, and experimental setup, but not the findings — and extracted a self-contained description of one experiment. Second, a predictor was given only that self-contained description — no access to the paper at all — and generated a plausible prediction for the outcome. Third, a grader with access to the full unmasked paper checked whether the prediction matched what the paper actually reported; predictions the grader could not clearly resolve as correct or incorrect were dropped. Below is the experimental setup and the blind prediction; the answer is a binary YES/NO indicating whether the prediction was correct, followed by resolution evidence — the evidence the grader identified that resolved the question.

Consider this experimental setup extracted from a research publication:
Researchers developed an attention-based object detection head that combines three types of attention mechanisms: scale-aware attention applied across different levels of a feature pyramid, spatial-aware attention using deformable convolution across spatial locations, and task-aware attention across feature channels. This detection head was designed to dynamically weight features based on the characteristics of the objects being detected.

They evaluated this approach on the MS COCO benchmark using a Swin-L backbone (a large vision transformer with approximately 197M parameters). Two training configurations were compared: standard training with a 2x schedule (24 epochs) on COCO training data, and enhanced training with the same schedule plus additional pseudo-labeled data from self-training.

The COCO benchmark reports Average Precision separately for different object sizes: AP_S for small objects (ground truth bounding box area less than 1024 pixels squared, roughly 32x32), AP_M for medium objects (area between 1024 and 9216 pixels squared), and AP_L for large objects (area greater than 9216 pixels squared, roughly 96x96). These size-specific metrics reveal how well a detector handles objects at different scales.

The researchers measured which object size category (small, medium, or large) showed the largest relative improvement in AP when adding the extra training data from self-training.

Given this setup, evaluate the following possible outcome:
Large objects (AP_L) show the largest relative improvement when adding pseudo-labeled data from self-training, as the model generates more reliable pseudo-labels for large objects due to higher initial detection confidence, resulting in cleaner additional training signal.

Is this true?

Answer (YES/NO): NO